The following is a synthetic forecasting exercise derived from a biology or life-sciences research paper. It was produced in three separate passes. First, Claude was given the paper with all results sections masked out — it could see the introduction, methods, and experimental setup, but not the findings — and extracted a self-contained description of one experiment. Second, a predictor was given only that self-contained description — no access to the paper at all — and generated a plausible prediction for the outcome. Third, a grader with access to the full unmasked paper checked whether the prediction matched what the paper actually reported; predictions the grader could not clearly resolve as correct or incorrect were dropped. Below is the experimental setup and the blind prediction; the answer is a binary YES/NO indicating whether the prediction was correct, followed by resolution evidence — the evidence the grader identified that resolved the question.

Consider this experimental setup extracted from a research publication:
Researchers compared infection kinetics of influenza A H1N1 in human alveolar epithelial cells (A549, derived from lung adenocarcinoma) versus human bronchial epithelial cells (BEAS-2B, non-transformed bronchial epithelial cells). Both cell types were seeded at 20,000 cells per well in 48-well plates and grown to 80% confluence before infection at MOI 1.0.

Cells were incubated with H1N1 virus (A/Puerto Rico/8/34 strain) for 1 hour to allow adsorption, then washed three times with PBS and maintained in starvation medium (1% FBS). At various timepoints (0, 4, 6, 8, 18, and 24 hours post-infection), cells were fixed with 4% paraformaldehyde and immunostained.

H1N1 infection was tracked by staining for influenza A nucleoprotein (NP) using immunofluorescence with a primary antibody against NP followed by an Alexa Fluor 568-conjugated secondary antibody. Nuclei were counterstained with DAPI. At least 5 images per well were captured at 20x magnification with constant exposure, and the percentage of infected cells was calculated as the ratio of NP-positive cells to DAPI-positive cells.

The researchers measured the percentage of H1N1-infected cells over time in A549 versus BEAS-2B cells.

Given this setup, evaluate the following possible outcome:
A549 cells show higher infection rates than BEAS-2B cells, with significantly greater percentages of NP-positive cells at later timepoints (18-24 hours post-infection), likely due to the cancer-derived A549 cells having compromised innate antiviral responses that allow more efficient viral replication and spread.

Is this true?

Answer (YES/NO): NO